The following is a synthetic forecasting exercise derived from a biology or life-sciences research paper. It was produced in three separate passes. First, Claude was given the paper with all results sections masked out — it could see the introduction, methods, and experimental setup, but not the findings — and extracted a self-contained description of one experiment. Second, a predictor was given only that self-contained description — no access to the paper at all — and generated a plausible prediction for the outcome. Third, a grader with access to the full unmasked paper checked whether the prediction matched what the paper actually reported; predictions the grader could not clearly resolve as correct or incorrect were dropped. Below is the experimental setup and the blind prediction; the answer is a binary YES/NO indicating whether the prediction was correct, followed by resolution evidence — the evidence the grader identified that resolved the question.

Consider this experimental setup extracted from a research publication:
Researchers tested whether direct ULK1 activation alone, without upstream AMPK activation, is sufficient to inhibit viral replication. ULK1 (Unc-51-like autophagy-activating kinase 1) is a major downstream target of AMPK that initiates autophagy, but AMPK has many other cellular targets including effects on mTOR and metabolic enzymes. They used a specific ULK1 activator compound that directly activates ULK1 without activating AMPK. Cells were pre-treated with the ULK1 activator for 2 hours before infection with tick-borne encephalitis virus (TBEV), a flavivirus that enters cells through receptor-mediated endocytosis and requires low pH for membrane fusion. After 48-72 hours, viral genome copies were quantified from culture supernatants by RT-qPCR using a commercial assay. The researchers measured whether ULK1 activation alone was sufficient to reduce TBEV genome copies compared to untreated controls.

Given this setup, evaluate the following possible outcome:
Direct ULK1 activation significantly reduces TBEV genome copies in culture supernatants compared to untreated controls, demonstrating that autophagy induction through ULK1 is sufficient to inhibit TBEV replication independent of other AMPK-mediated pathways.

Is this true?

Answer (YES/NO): NO